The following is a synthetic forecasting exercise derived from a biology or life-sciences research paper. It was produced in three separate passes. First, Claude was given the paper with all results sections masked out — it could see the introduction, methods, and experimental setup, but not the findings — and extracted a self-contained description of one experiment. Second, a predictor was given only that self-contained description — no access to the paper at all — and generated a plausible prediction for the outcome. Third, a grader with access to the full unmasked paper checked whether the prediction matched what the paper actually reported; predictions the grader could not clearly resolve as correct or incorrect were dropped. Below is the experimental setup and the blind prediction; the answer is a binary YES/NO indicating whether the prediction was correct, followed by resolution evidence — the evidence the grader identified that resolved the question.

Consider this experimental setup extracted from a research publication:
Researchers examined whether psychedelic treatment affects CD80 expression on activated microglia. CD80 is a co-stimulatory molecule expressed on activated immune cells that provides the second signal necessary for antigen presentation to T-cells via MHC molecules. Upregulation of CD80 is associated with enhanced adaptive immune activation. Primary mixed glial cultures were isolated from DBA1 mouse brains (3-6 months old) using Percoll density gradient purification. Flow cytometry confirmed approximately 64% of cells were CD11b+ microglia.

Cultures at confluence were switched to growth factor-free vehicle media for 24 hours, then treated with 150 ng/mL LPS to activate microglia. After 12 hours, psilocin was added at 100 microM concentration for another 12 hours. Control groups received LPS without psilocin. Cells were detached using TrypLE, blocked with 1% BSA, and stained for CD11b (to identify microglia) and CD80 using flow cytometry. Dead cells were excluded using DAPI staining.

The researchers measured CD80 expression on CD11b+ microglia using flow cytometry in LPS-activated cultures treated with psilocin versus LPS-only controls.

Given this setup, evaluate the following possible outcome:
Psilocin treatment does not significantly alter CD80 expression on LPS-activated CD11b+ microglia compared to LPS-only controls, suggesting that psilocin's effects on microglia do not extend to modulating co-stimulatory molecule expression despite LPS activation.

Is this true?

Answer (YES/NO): NO